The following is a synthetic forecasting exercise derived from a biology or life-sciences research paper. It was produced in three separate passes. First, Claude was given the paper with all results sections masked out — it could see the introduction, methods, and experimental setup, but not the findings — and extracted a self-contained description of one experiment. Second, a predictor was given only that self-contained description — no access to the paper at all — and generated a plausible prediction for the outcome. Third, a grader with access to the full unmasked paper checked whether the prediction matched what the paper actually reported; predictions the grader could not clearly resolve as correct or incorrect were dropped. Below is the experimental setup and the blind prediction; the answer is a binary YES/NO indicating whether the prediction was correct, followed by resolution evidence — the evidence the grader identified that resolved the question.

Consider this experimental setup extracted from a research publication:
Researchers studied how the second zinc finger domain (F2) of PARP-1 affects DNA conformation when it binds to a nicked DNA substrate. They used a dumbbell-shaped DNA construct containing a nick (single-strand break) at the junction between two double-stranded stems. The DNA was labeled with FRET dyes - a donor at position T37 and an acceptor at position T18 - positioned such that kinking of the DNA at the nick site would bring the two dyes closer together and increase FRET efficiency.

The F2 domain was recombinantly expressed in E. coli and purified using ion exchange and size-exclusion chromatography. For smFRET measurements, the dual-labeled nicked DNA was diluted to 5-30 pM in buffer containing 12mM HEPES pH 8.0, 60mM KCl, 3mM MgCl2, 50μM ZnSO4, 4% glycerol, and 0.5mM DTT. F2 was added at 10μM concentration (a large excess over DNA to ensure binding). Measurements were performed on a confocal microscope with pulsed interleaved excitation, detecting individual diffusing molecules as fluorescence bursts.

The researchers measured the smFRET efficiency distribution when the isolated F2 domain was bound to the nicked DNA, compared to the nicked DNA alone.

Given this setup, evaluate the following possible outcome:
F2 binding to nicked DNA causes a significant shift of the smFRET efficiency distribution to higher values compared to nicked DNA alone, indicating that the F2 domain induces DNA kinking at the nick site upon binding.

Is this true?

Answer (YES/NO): YES